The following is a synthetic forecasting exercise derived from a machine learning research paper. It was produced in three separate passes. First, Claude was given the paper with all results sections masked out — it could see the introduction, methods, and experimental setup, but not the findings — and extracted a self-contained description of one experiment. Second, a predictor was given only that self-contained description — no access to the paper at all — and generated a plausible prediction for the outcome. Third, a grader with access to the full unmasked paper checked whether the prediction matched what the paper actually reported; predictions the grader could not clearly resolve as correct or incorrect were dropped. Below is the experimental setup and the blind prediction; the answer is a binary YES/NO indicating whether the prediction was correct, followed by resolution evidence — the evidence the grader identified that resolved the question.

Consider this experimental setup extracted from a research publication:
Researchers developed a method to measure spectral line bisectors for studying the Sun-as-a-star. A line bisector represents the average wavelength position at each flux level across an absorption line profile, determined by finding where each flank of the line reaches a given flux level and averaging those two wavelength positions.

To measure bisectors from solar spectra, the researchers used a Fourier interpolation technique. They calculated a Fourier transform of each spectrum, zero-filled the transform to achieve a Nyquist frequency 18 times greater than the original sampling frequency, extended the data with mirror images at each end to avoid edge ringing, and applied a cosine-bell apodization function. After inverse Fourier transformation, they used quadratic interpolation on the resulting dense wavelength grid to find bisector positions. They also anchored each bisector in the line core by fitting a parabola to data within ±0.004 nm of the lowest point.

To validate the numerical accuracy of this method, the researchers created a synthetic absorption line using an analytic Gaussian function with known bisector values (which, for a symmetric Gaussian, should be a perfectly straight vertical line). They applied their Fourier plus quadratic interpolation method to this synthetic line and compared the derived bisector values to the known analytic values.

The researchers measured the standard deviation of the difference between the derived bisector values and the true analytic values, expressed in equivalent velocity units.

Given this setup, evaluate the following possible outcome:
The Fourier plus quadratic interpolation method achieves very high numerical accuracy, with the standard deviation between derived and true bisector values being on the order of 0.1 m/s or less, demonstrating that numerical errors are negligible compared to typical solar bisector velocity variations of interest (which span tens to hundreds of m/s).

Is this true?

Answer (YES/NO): YES